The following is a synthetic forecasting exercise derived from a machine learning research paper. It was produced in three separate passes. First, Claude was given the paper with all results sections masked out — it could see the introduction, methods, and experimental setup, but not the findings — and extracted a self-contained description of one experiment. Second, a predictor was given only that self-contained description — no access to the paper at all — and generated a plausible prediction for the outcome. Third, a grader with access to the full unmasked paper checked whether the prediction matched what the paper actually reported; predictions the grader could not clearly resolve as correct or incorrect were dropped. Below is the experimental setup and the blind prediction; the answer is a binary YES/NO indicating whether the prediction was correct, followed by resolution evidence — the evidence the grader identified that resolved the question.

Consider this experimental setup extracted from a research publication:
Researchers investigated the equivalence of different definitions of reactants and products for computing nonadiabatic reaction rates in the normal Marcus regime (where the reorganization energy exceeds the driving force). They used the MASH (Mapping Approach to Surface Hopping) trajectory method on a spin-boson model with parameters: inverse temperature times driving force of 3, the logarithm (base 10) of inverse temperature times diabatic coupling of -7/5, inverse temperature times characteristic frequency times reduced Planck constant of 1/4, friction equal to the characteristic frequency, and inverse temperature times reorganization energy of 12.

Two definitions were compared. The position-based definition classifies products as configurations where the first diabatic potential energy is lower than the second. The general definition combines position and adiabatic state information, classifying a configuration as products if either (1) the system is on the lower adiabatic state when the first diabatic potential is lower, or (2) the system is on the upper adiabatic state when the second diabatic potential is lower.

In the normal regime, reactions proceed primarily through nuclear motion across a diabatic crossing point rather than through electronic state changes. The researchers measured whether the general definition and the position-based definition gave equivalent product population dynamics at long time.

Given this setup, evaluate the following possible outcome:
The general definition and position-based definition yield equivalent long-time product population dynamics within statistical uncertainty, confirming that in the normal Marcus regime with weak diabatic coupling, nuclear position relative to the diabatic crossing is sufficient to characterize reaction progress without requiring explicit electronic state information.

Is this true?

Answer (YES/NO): YES